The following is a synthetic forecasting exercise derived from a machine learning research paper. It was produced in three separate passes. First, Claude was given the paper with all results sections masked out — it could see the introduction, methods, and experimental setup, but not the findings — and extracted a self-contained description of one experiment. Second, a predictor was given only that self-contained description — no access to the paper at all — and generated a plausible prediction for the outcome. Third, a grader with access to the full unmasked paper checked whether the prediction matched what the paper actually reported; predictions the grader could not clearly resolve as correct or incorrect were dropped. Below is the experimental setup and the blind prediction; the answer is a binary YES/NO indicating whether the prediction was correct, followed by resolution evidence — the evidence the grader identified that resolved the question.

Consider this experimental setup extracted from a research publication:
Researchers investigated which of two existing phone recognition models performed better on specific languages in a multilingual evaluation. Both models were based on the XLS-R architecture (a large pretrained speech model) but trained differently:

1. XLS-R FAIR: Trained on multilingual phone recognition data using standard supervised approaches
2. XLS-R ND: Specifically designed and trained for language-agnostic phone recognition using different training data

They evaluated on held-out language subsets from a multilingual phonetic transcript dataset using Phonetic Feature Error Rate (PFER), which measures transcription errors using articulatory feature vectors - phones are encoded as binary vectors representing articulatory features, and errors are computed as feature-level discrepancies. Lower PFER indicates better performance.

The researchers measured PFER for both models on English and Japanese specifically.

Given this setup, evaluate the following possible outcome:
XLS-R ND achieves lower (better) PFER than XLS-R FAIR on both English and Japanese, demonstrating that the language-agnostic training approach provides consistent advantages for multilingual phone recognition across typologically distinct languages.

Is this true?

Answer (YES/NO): NO